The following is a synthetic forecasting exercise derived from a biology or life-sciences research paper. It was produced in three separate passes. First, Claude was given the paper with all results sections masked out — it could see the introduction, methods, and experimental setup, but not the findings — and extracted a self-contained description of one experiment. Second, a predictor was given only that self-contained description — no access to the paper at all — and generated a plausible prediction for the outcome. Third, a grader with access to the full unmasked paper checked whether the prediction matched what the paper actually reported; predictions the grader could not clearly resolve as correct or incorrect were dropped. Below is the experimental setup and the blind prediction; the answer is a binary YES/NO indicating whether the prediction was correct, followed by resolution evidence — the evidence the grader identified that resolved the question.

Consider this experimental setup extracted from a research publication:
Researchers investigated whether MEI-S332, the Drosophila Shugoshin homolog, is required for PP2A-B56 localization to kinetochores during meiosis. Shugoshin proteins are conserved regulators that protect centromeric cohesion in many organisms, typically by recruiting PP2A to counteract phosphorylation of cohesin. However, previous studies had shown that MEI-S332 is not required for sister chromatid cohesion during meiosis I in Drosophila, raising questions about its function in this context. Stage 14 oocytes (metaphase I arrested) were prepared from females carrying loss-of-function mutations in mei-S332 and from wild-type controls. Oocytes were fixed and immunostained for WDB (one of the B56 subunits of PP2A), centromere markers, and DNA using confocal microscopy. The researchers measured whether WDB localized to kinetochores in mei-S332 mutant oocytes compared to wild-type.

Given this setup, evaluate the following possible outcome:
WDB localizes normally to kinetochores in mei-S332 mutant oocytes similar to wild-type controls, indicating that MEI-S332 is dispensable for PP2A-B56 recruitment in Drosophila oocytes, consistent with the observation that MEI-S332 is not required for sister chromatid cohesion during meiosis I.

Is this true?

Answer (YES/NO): NO